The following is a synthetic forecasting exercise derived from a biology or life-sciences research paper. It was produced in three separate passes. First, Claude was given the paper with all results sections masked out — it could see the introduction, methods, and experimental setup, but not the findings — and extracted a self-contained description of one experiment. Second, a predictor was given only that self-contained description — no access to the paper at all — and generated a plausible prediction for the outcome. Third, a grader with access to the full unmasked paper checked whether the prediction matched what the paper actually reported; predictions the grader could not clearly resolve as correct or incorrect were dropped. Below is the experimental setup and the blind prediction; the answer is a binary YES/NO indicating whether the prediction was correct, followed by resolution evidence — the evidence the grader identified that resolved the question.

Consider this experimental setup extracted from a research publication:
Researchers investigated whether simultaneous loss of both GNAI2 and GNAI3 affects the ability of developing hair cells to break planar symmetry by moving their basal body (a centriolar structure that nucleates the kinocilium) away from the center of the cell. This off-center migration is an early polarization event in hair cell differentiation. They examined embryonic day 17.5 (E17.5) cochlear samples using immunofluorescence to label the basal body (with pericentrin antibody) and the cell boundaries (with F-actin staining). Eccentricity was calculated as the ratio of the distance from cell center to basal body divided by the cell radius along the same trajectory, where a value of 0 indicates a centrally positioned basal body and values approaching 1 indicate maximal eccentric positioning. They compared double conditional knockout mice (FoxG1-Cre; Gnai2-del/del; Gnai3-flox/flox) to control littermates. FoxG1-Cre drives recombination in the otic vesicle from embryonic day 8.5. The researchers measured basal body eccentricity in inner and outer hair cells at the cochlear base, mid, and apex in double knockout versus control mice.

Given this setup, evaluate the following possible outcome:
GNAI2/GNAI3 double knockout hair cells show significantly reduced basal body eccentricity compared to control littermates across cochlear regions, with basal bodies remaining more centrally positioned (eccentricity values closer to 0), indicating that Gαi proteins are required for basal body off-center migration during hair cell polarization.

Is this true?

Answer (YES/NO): YES